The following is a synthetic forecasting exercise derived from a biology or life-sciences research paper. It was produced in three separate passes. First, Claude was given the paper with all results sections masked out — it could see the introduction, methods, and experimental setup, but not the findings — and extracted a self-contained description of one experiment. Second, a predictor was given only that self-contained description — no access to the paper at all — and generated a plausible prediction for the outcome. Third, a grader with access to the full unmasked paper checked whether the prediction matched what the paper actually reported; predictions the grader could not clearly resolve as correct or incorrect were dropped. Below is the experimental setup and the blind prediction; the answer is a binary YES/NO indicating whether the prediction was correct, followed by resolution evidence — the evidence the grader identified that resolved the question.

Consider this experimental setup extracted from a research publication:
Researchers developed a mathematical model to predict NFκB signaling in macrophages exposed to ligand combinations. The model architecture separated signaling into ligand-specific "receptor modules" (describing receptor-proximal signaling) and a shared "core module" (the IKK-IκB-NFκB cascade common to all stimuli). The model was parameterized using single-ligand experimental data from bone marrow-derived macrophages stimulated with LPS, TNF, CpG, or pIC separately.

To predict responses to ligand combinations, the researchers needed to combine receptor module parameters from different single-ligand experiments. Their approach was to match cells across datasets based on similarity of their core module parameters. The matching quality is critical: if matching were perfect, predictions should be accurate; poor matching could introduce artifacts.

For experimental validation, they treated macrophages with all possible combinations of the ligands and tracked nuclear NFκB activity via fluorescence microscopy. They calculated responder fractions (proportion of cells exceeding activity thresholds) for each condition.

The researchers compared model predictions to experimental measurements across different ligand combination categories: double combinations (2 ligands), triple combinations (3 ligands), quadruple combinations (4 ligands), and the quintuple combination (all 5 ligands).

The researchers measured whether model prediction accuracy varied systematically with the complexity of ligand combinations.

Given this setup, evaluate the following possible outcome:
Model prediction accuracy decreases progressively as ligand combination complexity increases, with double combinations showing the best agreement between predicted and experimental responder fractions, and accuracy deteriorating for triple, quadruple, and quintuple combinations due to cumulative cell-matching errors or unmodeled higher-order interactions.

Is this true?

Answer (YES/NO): NO